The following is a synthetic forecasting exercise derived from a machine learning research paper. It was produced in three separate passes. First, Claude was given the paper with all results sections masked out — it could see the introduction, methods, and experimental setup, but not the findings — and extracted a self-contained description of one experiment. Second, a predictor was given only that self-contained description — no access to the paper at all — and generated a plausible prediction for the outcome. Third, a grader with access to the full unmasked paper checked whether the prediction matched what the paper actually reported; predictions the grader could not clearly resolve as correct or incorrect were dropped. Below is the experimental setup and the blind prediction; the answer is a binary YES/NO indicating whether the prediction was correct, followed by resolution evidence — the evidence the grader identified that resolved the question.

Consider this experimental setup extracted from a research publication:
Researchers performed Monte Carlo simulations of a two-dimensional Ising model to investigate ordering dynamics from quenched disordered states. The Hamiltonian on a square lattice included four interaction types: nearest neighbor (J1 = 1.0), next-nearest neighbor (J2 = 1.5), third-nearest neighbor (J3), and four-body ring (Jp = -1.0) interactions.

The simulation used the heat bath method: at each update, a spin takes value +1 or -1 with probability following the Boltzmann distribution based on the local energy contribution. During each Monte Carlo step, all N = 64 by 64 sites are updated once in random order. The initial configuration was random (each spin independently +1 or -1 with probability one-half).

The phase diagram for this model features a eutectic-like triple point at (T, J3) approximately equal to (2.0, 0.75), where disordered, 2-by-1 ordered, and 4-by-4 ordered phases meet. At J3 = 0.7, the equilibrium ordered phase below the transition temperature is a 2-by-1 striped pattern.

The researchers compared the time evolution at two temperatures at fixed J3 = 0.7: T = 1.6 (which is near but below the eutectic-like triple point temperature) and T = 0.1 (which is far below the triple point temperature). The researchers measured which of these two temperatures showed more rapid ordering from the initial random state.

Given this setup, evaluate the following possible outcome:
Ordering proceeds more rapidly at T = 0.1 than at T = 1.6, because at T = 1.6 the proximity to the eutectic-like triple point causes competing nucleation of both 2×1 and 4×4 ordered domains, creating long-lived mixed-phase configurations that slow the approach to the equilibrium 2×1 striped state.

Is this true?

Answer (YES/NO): NO